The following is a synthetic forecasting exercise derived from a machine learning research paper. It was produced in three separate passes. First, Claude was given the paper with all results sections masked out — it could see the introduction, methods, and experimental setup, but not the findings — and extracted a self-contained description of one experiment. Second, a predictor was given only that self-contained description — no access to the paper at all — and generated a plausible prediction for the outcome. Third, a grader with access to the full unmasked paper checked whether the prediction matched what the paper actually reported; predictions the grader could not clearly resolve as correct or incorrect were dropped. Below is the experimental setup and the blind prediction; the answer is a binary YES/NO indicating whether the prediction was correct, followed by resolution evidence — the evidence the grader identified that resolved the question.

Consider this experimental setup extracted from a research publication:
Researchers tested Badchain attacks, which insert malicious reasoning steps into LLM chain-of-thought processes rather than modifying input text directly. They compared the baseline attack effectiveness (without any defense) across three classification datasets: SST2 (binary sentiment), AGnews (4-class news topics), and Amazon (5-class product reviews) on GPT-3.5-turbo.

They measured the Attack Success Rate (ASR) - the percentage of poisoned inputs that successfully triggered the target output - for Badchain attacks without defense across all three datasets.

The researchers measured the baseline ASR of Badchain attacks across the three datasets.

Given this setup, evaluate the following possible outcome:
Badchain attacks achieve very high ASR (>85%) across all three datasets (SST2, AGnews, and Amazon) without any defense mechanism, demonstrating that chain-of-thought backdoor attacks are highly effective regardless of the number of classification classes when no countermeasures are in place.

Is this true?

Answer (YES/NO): NO